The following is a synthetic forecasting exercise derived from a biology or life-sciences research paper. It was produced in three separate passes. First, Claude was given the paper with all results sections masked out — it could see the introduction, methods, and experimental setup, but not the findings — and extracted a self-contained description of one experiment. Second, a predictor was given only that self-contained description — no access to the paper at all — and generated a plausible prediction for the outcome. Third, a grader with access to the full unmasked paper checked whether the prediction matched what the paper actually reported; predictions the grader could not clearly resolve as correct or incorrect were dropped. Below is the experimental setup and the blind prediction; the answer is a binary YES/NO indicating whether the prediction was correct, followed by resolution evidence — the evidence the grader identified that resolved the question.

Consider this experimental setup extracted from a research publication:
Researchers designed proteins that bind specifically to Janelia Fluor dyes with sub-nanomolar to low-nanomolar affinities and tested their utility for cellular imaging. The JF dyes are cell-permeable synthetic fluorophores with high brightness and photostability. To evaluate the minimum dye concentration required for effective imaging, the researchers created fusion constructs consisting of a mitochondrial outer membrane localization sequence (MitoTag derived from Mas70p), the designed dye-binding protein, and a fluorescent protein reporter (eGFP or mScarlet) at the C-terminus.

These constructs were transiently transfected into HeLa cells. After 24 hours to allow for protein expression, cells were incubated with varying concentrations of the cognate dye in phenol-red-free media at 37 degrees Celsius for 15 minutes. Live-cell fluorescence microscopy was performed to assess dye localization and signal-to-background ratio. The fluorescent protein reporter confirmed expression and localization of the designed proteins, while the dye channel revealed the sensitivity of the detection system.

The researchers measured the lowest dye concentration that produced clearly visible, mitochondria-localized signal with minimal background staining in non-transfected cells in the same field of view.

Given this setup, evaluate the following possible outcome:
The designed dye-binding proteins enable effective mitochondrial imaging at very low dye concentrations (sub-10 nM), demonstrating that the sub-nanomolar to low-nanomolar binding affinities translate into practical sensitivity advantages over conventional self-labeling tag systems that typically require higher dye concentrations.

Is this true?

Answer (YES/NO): YES